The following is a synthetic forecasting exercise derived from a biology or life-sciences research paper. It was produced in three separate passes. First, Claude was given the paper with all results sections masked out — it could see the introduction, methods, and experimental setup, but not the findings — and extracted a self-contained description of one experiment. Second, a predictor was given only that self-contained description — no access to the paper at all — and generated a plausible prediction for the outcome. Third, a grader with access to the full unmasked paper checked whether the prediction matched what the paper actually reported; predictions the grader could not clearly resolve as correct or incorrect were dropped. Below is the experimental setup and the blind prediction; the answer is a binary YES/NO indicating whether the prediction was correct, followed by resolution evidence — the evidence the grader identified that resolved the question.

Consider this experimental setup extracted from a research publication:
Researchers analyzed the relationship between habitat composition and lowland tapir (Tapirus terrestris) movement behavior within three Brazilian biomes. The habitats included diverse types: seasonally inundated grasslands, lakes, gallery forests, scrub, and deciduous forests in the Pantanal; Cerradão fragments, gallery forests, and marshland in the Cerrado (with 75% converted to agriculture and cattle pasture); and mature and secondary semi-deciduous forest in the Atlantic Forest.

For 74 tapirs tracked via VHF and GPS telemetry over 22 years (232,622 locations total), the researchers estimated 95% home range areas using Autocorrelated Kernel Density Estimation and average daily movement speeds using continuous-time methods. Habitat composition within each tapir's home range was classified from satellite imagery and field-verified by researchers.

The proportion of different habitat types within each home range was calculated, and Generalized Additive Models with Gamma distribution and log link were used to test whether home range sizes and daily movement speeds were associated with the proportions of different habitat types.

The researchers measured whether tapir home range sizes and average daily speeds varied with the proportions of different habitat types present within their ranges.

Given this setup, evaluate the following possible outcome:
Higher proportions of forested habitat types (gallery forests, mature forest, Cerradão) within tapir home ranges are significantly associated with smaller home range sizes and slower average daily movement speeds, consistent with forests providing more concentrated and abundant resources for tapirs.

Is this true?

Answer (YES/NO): NO